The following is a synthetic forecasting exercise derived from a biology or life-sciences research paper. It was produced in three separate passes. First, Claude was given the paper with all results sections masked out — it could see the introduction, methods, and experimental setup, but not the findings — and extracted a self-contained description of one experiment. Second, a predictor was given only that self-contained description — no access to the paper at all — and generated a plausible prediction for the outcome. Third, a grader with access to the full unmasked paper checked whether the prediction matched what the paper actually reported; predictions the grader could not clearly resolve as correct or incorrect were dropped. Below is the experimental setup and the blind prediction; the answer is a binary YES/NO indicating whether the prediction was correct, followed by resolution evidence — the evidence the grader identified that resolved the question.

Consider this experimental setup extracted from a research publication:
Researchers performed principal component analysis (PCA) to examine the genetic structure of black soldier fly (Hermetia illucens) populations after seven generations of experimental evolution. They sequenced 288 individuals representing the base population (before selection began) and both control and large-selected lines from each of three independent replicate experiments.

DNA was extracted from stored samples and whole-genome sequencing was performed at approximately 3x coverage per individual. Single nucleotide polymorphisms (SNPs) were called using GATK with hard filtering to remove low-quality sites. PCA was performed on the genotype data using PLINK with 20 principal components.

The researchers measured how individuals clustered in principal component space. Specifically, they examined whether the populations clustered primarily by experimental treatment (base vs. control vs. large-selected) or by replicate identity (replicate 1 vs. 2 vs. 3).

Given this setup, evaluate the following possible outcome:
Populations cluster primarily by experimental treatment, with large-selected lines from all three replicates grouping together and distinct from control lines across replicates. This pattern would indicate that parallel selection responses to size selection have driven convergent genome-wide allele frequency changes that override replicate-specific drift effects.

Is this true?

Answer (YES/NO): NO